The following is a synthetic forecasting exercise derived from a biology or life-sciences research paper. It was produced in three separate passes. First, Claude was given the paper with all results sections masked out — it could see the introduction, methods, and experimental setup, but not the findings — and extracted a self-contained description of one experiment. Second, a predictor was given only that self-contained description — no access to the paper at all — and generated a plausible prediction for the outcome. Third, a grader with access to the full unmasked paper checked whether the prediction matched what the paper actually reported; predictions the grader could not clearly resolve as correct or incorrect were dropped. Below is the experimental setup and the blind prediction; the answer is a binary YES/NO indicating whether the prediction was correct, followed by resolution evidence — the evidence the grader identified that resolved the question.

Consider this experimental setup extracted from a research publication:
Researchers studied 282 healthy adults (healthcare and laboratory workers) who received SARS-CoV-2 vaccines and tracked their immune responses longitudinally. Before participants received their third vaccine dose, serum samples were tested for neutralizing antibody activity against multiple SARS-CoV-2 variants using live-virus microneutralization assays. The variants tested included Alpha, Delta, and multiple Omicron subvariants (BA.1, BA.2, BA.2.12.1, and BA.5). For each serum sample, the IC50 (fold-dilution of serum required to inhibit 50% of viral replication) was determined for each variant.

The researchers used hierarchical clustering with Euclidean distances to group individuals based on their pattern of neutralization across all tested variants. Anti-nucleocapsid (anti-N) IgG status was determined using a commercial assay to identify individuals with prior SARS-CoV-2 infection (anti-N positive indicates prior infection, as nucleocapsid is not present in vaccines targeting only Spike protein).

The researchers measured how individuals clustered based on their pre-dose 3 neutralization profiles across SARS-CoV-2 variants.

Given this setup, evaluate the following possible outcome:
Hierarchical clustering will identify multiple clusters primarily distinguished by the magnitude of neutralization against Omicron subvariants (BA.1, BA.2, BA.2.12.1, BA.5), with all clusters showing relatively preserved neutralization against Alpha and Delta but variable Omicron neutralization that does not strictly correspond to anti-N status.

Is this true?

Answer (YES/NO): NO